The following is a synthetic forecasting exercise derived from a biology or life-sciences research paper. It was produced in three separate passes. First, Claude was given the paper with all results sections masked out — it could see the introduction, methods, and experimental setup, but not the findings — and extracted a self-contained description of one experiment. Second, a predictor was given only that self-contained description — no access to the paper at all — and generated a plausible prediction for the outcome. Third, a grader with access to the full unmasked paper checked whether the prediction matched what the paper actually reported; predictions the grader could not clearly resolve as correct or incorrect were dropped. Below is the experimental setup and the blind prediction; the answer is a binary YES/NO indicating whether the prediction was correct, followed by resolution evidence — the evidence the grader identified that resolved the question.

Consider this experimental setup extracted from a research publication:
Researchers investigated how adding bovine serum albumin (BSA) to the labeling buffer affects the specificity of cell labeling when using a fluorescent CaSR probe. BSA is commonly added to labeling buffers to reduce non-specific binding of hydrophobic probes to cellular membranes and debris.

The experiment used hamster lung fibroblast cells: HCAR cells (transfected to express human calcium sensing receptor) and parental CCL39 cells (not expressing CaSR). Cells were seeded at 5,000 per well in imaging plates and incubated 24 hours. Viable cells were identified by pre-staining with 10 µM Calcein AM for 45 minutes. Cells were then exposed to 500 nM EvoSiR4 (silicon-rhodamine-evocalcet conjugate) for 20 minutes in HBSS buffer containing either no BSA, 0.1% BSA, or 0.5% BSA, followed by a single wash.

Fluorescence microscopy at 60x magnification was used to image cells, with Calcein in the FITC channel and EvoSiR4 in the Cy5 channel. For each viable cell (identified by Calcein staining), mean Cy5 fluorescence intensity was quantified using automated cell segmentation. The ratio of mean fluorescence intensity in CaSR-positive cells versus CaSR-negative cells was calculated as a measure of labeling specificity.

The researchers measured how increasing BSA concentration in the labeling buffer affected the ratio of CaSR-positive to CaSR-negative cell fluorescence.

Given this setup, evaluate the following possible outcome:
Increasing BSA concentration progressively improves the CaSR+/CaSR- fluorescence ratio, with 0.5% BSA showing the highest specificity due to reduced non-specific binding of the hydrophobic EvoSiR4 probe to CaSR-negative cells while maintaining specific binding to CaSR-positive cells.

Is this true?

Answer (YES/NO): NO